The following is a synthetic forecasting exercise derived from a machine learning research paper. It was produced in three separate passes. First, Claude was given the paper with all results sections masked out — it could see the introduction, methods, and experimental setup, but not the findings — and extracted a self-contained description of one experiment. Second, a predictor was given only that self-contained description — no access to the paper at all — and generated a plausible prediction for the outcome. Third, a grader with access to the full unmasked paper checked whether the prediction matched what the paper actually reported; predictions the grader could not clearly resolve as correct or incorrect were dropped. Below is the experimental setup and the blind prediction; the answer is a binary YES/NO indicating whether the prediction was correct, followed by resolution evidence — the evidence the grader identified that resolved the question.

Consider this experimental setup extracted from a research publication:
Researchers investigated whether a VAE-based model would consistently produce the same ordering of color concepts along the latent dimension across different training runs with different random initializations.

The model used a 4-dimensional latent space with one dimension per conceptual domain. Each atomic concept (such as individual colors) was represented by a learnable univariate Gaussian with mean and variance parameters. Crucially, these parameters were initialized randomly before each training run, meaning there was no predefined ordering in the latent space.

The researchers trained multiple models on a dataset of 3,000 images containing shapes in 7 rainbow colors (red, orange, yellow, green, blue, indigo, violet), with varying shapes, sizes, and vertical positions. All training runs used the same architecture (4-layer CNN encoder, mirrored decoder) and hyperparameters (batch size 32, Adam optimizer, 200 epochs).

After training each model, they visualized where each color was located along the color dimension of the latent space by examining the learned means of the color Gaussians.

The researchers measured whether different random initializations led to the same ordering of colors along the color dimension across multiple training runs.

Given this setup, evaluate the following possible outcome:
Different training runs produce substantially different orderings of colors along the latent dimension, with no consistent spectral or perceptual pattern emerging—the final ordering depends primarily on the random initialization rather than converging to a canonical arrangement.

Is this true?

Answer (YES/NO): NO